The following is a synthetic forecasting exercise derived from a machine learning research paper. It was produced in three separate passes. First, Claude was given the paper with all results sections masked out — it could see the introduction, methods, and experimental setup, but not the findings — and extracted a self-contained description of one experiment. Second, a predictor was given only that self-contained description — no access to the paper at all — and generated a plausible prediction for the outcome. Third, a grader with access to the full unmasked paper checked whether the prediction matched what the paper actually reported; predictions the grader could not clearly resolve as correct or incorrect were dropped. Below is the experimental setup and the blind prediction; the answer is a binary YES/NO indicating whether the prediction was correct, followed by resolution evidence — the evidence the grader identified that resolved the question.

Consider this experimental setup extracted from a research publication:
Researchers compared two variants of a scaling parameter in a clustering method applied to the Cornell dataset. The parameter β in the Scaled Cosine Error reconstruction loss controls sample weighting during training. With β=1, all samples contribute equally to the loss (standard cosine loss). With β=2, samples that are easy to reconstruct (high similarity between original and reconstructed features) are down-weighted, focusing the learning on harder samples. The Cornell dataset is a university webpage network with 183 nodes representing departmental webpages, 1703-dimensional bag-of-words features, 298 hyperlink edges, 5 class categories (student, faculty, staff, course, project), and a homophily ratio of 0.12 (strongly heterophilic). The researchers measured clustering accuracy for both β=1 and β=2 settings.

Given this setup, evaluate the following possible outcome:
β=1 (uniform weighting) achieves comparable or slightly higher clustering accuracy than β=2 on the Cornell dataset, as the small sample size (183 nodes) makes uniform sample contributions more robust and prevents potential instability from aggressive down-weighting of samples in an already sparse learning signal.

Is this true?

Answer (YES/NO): NO